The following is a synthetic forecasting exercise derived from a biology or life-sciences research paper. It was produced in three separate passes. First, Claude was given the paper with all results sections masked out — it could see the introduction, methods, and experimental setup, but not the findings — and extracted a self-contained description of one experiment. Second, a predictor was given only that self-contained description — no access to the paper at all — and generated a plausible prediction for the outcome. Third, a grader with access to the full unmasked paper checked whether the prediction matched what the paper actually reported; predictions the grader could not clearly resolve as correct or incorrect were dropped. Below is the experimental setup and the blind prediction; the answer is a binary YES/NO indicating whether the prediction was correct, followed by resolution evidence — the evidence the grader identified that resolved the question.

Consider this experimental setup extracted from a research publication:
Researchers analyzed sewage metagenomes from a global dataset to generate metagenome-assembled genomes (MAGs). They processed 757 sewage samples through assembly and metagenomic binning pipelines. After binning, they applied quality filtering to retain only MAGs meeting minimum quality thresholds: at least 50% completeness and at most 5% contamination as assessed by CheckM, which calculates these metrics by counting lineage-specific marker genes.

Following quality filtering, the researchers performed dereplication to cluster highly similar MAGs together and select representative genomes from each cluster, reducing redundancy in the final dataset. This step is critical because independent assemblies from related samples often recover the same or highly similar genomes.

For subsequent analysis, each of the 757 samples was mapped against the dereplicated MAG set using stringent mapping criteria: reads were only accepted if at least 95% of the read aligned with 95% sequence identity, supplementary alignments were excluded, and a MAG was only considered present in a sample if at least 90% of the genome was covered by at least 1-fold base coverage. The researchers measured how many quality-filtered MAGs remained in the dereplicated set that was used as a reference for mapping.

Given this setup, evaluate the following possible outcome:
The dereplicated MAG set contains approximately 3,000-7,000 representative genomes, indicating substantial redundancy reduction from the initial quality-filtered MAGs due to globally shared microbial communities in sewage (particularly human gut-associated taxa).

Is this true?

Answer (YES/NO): YES